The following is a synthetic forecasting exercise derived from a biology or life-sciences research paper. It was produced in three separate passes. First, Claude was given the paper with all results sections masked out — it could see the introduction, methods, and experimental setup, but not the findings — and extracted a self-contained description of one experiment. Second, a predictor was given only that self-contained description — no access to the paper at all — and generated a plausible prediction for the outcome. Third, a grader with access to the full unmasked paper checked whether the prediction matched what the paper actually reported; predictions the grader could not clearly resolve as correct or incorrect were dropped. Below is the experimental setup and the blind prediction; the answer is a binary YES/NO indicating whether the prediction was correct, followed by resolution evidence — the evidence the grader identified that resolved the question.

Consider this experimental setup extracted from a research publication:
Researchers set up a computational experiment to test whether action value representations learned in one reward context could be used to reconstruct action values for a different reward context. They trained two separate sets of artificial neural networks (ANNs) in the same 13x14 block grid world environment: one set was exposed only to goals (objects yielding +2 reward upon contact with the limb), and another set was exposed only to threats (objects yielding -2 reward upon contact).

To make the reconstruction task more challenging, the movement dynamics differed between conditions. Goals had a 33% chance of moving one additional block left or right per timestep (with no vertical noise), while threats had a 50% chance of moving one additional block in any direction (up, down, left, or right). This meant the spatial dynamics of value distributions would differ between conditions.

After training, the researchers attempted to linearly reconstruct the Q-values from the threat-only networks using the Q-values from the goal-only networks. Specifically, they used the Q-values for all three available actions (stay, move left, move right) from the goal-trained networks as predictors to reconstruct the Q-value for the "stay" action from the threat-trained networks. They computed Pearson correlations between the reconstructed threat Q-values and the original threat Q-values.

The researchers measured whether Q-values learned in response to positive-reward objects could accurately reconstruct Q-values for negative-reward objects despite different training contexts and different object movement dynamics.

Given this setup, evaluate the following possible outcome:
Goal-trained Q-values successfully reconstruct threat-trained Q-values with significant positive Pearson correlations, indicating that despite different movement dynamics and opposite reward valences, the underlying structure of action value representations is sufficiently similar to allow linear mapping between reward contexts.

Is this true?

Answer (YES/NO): YES